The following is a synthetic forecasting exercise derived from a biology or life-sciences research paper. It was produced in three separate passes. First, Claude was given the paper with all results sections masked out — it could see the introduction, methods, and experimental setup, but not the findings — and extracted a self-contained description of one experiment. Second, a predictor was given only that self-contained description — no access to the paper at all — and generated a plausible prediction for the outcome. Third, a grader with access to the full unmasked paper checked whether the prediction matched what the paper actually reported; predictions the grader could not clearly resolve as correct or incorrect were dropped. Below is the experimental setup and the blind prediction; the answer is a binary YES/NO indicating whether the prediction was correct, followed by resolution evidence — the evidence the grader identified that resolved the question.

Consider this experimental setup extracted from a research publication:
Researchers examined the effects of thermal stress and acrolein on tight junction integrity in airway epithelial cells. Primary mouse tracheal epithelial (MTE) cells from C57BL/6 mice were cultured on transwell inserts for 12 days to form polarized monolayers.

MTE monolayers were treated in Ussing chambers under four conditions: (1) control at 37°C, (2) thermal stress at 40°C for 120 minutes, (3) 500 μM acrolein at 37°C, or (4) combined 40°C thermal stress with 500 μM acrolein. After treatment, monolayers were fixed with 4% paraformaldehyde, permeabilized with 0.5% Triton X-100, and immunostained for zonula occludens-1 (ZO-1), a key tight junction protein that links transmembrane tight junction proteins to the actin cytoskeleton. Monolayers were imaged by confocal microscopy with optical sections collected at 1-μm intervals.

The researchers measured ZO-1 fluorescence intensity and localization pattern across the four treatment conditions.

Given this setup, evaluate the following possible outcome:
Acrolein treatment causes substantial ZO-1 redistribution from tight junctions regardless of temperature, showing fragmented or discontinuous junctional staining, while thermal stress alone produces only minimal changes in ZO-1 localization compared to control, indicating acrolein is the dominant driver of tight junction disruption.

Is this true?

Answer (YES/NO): NO